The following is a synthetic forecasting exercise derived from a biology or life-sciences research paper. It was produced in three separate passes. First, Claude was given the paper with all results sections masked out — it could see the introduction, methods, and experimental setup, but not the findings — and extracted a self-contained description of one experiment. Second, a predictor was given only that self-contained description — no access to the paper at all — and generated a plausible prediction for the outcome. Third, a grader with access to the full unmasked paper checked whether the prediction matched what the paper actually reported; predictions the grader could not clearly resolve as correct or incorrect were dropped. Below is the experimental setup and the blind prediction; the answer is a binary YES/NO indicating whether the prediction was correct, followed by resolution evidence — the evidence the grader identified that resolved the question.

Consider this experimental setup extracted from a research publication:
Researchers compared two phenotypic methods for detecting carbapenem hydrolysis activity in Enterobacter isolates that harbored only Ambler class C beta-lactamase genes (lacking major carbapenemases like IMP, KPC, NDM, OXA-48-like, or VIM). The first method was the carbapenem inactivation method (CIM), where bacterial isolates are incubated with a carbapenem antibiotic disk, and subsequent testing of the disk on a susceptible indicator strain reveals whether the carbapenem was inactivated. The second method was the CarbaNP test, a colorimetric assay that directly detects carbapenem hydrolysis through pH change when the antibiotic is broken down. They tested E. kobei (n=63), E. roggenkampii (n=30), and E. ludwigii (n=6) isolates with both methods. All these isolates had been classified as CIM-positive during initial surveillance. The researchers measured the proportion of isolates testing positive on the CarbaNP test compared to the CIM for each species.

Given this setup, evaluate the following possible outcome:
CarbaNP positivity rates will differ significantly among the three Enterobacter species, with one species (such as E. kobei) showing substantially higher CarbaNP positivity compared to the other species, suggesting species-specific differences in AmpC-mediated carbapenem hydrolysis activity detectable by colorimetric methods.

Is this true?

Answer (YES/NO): NO